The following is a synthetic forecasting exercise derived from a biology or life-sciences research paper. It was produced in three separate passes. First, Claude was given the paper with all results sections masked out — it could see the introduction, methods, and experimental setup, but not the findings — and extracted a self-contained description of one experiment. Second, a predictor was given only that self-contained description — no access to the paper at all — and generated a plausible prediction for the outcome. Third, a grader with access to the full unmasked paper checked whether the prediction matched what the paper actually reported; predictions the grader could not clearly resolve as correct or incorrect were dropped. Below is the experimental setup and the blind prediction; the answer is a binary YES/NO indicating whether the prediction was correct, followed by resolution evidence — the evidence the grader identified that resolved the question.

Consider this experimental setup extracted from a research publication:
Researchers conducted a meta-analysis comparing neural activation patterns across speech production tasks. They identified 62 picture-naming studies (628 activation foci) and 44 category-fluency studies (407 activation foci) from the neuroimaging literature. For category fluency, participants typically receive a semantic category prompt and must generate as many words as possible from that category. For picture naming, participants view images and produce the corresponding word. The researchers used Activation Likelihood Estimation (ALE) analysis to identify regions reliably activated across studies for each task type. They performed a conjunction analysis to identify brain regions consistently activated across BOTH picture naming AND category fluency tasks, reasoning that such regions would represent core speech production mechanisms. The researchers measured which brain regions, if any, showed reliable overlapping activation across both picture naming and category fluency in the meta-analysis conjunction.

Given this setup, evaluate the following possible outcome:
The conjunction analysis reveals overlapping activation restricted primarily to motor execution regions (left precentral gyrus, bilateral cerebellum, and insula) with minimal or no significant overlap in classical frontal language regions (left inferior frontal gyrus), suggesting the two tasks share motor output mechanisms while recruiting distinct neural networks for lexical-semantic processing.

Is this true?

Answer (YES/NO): NO